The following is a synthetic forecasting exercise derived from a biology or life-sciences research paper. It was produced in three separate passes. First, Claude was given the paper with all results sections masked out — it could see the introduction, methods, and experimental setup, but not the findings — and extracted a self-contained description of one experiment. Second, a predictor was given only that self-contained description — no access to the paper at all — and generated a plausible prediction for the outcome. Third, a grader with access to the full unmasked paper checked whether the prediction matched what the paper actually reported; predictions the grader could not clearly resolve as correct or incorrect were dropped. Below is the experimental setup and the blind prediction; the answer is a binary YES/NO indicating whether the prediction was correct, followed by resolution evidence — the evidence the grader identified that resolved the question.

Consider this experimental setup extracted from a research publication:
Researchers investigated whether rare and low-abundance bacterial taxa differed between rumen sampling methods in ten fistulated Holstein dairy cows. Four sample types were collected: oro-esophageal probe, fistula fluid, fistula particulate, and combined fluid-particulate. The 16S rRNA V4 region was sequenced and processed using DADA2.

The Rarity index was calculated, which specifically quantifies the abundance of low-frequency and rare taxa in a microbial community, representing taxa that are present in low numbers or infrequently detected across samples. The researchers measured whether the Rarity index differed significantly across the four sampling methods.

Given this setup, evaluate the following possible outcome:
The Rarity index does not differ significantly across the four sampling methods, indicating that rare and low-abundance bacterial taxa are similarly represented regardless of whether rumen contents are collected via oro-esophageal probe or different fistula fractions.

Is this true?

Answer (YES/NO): YES